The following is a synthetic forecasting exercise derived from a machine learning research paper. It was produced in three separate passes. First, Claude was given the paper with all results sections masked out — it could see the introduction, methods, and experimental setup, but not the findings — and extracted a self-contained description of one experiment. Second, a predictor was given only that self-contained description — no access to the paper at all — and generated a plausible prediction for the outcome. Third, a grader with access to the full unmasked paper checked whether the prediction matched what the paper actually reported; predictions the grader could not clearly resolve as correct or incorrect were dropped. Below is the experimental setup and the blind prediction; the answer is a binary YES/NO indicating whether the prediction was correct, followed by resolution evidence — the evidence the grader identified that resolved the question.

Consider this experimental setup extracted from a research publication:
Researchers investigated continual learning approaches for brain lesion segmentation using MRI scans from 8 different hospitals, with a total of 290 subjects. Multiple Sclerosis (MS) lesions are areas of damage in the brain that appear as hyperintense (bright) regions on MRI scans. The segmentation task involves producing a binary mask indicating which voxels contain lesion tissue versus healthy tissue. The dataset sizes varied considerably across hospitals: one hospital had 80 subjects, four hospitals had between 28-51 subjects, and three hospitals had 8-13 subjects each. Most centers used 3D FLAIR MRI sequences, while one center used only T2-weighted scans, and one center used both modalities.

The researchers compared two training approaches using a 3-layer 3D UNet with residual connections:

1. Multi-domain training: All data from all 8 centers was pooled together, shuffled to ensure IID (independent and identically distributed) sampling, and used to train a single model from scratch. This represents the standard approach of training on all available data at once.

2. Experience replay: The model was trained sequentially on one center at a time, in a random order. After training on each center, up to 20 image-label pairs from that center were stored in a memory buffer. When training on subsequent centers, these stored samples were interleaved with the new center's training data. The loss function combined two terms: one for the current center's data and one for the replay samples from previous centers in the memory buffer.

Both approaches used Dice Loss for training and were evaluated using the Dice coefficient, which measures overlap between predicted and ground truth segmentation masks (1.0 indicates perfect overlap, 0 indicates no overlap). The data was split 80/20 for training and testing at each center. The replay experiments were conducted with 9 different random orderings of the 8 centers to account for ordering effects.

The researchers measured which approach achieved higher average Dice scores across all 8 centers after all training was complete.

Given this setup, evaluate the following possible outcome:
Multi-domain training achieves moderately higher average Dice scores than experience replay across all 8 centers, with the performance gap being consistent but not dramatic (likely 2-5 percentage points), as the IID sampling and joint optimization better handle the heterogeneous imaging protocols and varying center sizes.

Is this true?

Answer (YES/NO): NO